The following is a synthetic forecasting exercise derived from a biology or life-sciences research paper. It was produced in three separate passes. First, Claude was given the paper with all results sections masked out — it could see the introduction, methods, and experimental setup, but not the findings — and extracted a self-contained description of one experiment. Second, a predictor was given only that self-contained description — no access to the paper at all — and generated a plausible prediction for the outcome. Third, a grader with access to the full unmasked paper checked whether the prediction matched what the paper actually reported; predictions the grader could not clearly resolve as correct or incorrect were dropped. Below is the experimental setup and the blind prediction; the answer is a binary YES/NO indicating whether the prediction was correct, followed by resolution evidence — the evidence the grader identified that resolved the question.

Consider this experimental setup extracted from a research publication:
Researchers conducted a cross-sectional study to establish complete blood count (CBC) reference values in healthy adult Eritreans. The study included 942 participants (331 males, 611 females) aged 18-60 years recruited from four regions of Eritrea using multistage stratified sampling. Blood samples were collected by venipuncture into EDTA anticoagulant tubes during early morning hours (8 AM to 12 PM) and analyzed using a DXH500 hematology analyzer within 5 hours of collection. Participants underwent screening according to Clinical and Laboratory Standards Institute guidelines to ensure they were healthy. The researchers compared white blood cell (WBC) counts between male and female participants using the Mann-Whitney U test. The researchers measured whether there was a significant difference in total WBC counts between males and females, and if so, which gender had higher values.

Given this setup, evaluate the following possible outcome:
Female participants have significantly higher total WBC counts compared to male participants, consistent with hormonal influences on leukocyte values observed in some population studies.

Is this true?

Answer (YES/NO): YES